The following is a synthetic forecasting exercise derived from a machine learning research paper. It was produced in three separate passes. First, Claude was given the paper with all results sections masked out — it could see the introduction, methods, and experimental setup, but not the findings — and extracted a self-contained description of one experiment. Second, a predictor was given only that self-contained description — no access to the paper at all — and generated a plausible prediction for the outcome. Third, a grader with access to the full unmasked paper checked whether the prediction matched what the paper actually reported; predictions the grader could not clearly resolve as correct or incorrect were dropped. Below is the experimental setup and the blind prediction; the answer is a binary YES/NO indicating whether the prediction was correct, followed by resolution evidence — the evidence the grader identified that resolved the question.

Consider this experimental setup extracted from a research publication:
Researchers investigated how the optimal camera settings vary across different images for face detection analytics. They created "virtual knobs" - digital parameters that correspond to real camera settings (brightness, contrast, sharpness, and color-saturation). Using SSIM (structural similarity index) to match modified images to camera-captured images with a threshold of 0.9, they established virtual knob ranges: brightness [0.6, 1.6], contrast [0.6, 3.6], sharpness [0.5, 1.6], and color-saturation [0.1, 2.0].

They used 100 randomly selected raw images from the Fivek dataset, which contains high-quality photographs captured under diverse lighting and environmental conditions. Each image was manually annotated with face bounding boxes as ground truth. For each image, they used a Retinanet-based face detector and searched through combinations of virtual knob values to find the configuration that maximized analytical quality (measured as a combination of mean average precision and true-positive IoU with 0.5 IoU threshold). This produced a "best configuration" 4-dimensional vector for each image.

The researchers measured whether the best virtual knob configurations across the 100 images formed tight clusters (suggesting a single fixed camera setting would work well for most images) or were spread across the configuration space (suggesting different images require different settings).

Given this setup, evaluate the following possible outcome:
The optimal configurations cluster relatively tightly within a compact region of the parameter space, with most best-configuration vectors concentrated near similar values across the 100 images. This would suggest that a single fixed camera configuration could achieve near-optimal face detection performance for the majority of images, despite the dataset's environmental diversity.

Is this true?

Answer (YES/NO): NO